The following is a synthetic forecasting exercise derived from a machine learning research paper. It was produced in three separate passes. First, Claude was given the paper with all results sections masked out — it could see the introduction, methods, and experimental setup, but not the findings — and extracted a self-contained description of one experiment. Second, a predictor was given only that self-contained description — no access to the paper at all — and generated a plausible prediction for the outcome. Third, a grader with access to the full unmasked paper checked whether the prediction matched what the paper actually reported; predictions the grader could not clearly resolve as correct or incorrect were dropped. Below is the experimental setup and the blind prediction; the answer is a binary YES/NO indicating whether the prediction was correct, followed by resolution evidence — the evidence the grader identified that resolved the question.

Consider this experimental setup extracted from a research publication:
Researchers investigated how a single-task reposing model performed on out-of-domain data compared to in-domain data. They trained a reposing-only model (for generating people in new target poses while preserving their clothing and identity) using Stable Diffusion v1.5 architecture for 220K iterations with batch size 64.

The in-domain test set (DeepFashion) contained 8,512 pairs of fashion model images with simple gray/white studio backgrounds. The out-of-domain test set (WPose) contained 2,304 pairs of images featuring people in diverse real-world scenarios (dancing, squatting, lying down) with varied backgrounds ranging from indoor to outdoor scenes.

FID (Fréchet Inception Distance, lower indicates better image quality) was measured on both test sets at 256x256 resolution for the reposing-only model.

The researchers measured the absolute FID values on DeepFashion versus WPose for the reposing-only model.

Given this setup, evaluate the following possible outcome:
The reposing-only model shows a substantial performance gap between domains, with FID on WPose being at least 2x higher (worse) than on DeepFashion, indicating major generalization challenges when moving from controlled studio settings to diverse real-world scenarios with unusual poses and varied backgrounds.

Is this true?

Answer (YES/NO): YES